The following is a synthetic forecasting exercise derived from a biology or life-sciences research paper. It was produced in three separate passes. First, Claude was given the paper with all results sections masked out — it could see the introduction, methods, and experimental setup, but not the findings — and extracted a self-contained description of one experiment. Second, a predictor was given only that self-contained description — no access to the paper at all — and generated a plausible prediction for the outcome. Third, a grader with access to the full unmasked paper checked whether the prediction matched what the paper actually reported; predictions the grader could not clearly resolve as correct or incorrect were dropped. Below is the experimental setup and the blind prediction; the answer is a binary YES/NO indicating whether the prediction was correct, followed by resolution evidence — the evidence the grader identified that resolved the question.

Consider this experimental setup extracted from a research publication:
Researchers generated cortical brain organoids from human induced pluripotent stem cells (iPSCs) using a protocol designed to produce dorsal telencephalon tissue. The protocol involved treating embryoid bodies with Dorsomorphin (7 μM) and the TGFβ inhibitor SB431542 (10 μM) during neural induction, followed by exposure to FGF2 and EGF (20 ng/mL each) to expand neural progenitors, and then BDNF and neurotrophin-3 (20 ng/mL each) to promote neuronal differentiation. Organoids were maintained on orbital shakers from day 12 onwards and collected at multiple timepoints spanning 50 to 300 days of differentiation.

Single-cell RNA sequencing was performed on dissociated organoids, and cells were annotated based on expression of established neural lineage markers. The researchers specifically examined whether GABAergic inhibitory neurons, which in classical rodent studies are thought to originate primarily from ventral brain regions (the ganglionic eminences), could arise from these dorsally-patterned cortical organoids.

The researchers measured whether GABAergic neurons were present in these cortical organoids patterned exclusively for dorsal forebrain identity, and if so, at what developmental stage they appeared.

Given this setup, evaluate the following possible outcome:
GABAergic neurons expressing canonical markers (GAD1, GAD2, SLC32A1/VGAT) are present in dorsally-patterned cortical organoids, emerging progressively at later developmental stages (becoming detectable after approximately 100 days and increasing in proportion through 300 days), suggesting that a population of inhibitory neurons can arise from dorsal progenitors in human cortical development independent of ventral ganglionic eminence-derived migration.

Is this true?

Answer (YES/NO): NO